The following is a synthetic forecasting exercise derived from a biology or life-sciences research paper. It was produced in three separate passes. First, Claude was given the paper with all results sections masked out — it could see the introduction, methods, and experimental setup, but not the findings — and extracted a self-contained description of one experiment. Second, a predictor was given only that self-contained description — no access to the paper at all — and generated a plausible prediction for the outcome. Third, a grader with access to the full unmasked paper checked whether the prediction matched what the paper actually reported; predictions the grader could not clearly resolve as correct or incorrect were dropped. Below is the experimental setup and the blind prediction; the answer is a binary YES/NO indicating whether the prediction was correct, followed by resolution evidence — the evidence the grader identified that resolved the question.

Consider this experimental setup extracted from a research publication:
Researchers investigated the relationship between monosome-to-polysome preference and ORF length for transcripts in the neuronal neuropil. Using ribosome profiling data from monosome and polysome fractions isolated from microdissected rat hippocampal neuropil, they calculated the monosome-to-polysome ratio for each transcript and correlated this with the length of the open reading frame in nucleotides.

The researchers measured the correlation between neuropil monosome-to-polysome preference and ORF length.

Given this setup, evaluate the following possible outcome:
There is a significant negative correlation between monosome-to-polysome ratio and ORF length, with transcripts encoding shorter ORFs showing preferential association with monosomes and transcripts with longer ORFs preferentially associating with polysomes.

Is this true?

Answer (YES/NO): NO